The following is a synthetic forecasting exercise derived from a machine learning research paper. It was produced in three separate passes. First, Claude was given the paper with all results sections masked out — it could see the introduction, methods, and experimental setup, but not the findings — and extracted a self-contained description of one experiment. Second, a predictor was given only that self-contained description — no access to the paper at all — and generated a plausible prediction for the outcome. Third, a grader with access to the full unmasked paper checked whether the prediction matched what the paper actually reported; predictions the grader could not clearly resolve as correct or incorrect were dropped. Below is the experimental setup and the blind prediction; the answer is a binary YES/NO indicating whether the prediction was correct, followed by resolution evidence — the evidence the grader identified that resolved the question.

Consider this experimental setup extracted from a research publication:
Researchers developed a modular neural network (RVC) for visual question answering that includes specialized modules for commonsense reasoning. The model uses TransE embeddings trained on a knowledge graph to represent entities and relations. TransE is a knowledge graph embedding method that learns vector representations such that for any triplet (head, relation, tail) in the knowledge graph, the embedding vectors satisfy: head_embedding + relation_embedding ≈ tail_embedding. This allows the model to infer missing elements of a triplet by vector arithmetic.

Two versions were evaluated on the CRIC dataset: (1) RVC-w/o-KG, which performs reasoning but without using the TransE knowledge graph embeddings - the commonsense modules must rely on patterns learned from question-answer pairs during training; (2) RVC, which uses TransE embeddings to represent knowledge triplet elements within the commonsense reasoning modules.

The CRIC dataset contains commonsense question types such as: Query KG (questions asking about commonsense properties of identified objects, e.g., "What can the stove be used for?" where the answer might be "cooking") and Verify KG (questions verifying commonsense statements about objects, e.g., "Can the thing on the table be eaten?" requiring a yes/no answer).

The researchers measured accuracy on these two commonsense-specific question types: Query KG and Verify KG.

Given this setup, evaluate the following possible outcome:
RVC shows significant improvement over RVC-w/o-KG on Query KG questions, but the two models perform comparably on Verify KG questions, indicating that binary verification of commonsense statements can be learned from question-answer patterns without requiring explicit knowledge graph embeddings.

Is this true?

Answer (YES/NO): NO